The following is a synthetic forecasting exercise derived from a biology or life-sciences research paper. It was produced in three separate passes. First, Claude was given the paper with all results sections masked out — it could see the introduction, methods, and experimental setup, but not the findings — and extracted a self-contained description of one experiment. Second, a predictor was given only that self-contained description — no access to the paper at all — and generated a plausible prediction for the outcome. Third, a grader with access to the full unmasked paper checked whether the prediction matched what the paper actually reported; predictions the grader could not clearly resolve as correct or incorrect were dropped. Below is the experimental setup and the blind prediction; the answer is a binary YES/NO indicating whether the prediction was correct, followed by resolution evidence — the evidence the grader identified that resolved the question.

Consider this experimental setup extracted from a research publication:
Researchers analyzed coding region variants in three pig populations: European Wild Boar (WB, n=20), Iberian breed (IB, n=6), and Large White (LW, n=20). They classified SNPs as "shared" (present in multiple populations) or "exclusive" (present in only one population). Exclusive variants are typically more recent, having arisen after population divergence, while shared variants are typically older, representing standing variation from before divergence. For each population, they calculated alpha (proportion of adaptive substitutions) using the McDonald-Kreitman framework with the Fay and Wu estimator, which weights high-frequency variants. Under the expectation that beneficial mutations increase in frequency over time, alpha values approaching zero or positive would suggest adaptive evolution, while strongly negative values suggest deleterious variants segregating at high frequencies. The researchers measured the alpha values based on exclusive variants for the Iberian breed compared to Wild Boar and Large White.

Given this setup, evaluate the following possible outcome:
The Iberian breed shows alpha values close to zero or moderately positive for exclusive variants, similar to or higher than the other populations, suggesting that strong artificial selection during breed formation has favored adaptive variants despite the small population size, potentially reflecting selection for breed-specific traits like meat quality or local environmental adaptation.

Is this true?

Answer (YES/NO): NO